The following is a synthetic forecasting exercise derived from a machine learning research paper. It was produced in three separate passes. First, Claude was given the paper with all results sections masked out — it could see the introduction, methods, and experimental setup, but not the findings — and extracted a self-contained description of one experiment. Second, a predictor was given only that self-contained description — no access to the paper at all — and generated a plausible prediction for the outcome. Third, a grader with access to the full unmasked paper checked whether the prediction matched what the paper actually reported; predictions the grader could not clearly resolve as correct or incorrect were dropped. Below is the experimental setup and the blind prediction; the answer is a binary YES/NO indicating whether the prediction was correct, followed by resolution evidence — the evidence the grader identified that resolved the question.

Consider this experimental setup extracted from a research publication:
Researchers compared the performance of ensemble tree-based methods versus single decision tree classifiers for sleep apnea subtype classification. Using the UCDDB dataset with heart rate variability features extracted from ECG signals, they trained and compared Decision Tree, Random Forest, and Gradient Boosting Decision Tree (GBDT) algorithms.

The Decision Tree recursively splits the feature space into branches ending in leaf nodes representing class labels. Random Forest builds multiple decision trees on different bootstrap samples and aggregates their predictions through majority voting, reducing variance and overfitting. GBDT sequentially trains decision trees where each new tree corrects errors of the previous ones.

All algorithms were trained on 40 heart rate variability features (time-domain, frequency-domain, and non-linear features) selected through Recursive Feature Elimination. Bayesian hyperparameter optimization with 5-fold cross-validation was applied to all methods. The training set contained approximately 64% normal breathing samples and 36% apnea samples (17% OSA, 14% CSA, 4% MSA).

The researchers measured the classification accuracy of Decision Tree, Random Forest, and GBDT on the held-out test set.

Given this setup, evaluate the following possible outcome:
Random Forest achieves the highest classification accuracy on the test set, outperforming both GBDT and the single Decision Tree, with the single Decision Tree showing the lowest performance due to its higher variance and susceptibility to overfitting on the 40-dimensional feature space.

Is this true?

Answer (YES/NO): NO